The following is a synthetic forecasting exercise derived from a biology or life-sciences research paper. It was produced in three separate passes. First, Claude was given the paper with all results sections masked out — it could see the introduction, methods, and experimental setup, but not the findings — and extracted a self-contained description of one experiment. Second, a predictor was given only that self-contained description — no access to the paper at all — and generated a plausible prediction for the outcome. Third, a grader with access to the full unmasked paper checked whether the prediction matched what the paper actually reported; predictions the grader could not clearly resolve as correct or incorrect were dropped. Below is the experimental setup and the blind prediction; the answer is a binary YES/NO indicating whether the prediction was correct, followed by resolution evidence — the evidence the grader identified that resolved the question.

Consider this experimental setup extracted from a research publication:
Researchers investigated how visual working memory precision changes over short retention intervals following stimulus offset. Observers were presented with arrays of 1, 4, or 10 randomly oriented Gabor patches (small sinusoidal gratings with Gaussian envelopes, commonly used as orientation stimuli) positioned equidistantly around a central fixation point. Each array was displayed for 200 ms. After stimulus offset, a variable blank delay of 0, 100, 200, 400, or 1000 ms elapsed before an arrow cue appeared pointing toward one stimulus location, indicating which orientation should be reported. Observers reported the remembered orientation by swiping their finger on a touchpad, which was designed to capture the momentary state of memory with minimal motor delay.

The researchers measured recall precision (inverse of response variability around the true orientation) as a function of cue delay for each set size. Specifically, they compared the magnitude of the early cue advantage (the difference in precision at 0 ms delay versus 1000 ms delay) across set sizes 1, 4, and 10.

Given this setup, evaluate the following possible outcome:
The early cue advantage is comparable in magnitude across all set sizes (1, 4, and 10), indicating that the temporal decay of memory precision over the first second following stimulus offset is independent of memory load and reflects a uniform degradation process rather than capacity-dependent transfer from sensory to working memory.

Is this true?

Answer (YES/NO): NO